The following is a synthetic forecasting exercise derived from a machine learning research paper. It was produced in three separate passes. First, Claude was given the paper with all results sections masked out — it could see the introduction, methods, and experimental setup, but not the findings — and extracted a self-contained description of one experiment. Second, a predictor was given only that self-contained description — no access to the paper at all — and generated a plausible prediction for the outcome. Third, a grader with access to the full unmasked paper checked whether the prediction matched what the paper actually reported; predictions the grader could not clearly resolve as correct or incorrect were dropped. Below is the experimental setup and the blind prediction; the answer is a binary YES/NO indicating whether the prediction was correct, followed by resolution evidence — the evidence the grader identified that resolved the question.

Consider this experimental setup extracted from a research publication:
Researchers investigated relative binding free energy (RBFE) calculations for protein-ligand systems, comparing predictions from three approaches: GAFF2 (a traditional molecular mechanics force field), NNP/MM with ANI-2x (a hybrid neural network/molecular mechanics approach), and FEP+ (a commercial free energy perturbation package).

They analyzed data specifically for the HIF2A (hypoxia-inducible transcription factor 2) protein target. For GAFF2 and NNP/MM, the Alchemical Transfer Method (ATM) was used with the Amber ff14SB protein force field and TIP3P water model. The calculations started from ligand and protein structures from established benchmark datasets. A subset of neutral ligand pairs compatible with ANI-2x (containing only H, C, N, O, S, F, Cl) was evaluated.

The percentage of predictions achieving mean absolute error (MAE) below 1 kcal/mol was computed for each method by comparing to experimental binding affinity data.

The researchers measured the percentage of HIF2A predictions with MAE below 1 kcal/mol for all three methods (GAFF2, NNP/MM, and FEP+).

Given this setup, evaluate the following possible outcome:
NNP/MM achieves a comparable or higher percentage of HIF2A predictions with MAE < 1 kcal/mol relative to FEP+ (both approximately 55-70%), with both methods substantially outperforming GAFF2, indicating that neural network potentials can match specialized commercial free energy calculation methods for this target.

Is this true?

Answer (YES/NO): NO